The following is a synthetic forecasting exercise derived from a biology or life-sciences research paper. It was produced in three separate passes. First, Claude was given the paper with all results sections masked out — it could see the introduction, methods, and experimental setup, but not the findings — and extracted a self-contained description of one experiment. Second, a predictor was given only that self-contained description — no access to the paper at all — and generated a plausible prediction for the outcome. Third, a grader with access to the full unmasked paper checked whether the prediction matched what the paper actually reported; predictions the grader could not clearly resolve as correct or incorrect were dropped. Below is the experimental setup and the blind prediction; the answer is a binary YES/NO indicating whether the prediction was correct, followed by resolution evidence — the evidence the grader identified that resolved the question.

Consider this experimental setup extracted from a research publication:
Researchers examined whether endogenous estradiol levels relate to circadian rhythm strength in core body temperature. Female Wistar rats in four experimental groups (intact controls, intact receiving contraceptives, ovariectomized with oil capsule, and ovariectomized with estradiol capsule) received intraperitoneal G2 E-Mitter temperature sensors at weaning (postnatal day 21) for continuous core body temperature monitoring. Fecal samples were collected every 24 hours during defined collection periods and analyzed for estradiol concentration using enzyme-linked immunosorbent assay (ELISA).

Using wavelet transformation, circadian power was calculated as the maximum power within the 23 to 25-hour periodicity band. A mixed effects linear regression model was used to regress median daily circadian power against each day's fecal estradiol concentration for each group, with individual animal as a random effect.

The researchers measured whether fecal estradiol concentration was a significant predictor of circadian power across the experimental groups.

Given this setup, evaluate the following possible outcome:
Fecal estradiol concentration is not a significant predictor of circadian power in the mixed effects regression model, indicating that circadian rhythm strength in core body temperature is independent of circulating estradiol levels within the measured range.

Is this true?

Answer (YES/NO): NO